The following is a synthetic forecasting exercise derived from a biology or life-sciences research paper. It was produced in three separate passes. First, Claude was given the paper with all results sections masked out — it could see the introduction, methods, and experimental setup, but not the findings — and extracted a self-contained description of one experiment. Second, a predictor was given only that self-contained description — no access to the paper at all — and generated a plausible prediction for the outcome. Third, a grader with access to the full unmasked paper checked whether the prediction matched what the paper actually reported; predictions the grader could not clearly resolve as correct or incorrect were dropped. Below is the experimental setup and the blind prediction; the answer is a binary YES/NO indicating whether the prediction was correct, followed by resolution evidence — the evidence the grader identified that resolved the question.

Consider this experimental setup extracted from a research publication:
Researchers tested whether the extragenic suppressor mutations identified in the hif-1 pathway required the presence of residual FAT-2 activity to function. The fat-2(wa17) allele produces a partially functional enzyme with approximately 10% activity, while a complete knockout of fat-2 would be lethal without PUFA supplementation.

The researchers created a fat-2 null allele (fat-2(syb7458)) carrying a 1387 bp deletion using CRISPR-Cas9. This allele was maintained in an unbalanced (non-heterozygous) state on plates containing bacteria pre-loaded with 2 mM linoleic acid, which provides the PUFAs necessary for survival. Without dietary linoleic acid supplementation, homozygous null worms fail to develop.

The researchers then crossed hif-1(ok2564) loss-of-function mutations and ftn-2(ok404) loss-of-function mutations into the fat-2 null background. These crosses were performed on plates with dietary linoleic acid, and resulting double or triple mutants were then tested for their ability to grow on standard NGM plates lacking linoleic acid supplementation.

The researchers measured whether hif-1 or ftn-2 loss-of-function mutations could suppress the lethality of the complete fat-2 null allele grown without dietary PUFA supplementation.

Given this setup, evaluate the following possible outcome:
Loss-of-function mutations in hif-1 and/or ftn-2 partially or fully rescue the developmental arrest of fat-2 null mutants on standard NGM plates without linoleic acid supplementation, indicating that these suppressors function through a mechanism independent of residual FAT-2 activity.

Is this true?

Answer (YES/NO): NO